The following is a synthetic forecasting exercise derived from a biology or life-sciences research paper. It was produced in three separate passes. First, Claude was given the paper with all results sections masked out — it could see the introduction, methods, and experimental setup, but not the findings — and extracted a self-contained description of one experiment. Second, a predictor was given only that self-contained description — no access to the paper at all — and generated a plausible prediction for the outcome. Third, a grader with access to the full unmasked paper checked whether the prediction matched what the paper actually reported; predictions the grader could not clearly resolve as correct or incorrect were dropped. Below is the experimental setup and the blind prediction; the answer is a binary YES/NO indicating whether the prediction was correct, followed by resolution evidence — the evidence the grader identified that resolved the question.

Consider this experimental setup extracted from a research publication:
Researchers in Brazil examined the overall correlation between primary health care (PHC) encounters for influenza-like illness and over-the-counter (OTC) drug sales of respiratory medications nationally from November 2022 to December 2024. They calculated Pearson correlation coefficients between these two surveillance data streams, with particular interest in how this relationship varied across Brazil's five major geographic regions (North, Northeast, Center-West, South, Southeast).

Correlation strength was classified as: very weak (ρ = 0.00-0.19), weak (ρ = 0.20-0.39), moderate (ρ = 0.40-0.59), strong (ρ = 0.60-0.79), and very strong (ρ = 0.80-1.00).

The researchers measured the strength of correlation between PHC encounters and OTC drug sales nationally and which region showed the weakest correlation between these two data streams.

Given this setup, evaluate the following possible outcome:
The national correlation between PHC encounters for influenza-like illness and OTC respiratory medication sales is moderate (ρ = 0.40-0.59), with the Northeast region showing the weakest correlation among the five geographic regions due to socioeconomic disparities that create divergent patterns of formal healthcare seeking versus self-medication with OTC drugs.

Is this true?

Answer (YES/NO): NO